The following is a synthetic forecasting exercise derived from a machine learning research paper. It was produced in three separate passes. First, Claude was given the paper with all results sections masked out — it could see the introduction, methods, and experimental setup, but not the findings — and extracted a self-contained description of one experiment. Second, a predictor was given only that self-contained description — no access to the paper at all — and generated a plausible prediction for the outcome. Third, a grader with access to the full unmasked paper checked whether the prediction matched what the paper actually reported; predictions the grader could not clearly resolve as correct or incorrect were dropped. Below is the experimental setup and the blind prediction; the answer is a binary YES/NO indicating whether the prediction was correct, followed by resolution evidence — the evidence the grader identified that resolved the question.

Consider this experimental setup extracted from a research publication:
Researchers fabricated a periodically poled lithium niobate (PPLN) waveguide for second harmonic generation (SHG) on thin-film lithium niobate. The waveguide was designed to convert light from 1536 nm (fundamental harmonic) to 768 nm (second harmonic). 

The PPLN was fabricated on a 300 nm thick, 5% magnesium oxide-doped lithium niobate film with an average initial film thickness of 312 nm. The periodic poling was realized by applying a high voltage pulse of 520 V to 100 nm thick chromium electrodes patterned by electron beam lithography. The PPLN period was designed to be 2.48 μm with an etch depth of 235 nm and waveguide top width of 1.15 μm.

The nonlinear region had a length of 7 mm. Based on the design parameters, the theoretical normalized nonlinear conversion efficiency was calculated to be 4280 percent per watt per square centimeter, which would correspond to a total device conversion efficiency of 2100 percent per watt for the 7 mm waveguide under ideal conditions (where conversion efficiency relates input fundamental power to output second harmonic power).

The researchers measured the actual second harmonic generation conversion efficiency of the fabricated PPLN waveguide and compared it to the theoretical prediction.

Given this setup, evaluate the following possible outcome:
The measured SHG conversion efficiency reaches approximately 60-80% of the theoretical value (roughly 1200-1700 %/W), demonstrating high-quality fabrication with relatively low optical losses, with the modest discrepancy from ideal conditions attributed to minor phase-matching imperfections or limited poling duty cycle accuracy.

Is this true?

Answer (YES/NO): NO